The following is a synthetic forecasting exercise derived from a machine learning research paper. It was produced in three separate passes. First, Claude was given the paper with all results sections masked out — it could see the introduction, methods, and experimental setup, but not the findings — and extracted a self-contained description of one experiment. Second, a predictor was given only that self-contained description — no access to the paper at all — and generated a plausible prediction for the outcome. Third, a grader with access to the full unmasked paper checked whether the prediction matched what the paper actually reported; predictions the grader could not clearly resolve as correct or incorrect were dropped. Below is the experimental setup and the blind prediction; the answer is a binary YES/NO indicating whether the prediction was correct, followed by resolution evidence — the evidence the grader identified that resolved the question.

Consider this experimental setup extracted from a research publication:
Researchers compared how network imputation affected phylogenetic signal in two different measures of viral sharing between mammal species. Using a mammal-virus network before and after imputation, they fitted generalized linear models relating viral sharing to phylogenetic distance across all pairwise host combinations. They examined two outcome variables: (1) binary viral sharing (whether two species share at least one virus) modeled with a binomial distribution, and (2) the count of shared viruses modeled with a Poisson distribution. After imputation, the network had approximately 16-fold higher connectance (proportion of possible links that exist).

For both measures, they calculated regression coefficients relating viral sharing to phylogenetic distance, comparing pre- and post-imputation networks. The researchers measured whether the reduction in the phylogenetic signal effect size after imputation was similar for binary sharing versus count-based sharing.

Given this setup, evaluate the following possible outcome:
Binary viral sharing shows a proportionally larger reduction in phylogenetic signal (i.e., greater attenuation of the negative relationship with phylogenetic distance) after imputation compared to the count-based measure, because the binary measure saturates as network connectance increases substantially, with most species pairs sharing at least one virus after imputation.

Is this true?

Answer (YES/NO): YES